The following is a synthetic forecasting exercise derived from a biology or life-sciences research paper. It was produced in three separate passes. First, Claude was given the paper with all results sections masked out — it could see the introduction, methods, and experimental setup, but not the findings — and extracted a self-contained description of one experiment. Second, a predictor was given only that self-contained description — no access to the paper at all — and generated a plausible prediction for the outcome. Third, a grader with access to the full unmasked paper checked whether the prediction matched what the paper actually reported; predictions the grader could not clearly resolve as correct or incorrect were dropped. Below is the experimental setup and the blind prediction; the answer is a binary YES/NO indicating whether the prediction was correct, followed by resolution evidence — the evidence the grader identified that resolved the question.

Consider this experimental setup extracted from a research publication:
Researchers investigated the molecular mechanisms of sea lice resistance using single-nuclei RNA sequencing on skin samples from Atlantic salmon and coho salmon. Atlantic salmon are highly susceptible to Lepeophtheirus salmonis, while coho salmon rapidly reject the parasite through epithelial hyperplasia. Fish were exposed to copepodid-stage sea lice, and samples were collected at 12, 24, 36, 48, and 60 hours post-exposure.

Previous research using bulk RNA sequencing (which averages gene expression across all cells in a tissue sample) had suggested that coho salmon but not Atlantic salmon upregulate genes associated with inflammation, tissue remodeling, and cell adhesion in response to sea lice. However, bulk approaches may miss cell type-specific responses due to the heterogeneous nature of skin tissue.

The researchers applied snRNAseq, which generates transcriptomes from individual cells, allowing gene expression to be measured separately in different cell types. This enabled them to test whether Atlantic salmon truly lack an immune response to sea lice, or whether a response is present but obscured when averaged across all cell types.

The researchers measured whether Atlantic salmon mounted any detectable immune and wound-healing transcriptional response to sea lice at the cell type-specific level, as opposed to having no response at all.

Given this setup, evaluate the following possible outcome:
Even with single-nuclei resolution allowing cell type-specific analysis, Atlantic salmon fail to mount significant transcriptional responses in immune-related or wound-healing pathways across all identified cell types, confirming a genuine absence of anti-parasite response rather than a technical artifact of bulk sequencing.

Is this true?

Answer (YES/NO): NO